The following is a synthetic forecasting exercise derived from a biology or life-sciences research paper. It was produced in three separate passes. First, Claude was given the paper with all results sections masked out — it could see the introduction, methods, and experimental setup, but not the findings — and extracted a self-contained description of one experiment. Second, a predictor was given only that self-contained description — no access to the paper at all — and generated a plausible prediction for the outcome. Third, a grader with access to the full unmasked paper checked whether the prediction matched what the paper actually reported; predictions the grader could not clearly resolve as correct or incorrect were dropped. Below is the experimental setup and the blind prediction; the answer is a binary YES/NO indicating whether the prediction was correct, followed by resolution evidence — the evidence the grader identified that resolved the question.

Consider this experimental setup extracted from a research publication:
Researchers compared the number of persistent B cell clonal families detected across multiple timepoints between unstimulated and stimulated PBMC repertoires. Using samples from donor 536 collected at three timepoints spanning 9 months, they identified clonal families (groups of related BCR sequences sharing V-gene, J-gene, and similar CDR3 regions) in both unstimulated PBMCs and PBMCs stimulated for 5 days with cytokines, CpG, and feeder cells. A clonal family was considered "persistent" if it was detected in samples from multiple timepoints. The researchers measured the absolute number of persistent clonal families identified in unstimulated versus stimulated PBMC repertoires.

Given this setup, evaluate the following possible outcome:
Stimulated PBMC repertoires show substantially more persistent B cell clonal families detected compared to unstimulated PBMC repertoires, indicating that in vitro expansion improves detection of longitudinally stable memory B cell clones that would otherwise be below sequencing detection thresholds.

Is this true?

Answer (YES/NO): NO